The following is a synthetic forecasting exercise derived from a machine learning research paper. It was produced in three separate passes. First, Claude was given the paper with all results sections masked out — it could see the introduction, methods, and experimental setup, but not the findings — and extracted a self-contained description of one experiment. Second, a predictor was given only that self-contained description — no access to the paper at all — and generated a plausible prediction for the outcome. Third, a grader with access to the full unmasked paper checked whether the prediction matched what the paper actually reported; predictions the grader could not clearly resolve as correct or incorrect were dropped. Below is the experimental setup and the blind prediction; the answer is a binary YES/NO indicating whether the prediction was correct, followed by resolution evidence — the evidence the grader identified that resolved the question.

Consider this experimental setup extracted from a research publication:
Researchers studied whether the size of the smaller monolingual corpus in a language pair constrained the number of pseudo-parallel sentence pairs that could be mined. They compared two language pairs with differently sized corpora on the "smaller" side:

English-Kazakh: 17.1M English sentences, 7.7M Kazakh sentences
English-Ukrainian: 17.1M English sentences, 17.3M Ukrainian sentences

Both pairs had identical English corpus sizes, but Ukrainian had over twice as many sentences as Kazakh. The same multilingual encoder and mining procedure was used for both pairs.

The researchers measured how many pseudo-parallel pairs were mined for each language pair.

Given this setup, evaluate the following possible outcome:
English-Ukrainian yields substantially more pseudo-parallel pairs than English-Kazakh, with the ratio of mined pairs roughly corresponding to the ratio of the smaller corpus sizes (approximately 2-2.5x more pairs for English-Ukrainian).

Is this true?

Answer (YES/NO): NO